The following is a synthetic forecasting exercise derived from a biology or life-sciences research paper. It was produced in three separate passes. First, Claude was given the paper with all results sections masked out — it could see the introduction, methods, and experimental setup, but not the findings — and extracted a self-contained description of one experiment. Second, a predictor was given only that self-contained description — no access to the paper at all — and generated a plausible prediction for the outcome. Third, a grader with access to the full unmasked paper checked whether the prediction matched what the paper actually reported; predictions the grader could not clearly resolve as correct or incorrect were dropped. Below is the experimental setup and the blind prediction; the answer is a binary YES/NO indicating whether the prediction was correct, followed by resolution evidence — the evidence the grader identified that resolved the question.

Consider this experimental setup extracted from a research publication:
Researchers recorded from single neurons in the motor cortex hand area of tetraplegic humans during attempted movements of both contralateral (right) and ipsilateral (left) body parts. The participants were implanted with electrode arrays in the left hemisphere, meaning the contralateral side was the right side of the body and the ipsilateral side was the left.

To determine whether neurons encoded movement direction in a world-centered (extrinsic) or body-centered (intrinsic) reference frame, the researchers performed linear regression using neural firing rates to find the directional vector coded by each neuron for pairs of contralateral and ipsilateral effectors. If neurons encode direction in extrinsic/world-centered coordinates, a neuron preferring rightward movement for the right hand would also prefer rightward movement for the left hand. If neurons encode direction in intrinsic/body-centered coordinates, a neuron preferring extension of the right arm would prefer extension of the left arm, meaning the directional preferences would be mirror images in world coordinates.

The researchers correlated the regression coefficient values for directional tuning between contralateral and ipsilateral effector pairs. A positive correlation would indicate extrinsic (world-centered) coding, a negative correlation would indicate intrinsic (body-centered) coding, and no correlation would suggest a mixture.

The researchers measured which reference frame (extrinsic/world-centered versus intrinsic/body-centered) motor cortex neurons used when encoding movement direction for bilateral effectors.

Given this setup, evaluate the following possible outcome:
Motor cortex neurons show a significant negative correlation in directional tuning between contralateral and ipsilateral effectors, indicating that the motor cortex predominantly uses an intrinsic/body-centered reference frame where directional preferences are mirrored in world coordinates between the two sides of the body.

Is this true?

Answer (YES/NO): YES